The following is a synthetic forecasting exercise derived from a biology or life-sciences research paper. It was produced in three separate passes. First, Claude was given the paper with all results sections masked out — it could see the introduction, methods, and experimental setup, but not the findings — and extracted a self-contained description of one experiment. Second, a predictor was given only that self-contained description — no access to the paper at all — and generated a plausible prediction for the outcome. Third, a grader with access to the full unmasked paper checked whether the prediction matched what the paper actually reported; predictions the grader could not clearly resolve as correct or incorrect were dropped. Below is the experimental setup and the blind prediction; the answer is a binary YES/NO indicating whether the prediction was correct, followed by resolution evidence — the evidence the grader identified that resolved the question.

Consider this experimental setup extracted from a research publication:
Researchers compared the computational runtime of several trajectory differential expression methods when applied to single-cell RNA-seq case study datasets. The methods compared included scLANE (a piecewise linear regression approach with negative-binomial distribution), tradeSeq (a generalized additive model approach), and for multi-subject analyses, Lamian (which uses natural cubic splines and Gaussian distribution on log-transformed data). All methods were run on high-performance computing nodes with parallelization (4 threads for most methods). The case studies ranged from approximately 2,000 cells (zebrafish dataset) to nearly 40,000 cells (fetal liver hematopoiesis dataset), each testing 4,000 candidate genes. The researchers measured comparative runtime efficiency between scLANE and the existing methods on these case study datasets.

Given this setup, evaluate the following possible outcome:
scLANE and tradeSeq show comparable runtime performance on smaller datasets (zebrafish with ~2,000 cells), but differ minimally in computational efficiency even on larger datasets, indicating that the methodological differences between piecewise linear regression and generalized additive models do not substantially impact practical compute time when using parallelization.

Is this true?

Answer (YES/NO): NO